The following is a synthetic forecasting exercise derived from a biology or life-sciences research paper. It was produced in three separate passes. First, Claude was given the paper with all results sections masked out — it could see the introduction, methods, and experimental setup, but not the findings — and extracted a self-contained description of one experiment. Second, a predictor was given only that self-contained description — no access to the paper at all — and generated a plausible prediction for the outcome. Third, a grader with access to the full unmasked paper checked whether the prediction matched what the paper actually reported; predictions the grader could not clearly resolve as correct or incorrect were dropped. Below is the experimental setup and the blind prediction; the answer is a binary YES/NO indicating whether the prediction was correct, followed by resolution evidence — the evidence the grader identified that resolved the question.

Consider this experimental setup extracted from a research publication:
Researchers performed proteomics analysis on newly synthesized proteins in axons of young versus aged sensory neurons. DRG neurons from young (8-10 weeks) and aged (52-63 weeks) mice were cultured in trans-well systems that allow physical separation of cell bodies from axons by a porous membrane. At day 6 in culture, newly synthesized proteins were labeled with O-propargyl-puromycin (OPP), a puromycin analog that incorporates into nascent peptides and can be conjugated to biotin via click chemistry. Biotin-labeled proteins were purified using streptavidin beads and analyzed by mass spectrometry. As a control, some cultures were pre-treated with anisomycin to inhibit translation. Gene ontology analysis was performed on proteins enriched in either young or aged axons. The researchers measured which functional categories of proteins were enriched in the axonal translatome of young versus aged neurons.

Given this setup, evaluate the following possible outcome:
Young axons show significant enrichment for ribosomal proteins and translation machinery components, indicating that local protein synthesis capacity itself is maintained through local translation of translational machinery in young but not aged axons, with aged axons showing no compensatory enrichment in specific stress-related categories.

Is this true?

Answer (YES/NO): NO